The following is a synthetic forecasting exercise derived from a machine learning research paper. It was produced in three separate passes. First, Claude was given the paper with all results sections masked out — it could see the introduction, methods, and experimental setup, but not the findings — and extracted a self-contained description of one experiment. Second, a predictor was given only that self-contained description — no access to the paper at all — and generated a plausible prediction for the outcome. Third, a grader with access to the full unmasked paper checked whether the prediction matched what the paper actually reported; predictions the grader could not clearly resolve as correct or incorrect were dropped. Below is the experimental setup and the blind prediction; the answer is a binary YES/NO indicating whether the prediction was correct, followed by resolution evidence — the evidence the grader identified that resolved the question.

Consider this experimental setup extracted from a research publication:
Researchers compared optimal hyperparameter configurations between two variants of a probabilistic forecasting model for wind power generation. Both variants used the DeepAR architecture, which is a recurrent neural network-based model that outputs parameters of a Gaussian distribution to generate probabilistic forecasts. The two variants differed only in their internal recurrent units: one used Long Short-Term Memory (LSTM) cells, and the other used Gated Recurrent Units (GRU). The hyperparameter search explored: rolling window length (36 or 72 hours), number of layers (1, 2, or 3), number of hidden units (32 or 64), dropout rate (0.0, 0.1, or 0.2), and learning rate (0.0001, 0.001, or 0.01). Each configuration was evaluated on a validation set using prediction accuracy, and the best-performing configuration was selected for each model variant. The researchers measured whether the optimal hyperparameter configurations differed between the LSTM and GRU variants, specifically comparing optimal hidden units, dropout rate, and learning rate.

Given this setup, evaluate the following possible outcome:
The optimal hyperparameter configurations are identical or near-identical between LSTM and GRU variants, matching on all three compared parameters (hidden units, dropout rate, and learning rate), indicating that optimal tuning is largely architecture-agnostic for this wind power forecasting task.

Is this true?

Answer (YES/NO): NO